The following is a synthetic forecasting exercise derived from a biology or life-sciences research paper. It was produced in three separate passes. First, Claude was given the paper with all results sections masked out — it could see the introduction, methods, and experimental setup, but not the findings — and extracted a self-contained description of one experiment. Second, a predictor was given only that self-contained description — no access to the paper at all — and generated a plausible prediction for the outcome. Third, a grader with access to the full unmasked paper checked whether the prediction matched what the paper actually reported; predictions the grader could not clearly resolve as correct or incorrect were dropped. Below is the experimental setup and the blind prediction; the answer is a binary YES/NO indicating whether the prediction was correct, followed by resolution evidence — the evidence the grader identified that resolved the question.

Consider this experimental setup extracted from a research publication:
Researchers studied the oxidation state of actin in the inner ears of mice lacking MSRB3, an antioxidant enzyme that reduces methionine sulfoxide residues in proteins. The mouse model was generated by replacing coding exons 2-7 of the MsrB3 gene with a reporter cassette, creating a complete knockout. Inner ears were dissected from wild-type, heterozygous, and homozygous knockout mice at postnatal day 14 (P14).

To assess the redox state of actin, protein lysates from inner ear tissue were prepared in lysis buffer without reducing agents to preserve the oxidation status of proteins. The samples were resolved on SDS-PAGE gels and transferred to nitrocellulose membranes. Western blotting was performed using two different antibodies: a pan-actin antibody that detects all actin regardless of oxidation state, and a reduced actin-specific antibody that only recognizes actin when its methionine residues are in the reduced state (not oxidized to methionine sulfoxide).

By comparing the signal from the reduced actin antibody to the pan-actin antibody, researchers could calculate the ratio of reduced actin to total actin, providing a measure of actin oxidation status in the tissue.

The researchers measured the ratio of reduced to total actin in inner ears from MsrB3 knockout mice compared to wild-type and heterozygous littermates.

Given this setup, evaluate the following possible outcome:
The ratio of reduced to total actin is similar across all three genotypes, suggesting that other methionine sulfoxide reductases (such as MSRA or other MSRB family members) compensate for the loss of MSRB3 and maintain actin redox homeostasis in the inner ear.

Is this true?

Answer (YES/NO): NO